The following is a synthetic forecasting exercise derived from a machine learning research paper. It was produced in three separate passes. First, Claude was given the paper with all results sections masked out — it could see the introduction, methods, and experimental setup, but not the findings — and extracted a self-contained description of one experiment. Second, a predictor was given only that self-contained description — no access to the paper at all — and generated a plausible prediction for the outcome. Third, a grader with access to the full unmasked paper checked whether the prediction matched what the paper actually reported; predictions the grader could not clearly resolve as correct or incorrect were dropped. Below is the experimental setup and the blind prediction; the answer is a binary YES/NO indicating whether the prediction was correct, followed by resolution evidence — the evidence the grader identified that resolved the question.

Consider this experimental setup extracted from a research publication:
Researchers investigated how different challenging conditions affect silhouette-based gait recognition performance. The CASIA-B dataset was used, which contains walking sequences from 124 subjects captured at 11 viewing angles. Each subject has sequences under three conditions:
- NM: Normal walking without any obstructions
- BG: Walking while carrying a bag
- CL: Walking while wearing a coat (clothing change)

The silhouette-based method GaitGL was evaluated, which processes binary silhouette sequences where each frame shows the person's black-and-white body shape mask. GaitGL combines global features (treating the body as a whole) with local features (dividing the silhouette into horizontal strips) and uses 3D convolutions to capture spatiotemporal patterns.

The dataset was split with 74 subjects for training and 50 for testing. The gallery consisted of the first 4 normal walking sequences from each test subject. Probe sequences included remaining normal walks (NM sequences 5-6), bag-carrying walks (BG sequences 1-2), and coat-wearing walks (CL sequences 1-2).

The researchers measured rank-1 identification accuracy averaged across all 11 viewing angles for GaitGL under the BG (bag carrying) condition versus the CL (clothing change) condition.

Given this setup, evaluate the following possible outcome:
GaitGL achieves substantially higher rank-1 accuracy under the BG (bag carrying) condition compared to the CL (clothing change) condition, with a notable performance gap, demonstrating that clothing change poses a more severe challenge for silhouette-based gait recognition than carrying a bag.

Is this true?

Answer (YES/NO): YES